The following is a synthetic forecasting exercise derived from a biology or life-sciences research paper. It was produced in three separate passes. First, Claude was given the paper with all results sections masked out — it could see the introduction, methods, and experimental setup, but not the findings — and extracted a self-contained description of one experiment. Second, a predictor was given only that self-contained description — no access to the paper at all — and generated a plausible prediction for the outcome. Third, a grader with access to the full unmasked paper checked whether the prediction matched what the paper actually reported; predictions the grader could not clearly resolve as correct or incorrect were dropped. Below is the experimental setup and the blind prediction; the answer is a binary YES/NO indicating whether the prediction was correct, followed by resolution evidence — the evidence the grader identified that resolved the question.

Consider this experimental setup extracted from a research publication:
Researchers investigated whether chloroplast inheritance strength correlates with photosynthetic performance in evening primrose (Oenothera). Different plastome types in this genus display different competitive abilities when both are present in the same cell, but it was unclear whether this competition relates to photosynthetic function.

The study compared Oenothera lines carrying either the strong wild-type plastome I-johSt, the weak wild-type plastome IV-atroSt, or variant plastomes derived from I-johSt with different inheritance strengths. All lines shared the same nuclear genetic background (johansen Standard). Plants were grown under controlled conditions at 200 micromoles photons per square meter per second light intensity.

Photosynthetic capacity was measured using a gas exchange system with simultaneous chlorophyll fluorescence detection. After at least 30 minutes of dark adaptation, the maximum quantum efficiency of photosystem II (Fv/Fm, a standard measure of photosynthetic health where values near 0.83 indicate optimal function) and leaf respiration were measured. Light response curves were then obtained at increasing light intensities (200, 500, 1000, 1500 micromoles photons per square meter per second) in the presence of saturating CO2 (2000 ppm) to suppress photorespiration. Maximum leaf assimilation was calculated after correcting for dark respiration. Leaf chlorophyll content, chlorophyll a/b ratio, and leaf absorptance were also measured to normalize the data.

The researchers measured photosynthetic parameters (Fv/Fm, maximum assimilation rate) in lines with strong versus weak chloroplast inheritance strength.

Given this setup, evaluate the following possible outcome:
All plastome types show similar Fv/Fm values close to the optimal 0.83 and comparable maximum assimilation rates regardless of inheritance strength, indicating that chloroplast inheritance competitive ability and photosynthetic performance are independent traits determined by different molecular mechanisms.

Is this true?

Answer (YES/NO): YES